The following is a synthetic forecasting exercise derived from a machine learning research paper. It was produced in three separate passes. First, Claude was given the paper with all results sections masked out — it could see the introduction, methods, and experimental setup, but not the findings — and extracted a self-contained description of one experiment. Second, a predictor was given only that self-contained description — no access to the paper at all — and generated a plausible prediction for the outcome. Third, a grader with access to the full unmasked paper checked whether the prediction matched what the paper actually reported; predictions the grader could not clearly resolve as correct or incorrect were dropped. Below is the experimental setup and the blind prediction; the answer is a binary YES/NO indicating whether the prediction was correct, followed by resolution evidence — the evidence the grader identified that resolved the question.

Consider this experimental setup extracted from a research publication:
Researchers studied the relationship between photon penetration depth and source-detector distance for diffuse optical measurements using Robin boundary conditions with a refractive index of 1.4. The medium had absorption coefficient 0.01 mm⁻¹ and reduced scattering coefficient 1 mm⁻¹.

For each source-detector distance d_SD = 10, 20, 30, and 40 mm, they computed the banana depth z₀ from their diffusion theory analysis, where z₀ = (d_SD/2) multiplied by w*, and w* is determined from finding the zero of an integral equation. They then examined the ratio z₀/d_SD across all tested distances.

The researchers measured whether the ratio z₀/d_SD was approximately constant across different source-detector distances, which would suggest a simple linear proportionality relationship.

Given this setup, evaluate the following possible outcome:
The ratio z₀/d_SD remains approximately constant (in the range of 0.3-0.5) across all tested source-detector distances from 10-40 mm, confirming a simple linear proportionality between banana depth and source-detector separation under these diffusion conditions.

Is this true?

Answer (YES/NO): NO